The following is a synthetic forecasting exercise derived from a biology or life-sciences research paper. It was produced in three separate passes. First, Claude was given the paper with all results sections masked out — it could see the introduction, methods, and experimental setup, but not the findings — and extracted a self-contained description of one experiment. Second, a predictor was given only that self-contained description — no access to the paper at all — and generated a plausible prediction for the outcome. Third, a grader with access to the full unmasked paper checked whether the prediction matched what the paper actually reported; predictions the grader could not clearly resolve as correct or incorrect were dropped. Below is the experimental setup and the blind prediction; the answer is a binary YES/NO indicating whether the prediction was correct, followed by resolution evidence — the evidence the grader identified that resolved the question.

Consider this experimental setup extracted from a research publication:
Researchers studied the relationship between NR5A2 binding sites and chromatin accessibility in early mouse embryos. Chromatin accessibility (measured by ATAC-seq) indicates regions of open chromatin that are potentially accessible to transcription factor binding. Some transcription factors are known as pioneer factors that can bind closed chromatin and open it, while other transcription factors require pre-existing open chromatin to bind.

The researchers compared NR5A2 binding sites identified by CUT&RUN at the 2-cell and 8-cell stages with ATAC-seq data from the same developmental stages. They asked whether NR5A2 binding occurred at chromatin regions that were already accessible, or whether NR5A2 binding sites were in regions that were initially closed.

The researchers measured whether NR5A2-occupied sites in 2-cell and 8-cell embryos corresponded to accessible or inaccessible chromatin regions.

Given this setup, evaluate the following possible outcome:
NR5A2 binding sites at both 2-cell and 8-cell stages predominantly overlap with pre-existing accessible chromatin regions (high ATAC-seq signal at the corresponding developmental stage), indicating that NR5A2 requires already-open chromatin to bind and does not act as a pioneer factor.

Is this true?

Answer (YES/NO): YES